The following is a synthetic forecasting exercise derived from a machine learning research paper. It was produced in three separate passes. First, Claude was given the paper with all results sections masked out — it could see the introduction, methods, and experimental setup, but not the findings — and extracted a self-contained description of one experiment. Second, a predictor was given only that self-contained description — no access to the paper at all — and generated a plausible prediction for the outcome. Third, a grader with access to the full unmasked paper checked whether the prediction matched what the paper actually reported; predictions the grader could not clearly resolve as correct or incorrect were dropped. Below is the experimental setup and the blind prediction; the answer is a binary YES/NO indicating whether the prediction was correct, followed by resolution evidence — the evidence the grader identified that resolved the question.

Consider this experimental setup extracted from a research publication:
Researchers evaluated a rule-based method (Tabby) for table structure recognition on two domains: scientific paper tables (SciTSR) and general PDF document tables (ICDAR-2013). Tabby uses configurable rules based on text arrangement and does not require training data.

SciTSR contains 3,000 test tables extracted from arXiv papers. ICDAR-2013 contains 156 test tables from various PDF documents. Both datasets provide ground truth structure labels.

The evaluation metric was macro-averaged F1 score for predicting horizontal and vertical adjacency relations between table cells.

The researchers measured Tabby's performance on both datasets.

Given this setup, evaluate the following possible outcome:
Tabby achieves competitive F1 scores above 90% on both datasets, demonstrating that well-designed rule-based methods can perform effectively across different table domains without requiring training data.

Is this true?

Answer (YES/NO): NO